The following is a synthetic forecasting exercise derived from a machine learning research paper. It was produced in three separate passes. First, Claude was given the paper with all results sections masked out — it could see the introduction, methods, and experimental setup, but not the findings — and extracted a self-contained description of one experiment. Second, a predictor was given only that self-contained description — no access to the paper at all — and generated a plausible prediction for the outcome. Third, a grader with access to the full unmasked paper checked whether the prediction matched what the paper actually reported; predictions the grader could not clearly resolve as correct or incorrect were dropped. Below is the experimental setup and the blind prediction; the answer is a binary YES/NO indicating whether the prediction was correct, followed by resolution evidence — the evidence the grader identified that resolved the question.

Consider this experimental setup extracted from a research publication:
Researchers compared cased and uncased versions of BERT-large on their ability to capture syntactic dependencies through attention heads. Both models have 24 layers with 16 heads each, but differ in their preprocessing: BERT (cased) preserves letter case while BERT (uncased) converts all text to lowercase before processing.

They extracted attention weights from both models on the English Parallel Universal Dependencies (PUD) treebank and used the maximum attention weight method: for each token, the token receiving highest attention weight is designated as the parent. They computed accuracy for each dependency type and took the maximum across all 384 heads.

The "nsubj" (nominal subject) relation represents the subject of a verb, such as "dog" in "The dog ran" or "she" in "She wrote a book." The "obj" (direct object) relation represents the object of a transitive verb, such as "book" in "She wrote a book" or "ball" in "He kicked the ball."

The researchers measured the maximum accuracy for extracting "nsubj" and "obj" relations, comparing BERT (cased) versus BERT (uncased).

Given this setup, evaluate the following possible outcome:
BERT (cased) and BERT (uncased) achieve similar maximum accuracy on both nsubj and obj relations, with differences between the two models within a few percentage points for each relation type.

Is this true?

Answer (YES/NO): NO